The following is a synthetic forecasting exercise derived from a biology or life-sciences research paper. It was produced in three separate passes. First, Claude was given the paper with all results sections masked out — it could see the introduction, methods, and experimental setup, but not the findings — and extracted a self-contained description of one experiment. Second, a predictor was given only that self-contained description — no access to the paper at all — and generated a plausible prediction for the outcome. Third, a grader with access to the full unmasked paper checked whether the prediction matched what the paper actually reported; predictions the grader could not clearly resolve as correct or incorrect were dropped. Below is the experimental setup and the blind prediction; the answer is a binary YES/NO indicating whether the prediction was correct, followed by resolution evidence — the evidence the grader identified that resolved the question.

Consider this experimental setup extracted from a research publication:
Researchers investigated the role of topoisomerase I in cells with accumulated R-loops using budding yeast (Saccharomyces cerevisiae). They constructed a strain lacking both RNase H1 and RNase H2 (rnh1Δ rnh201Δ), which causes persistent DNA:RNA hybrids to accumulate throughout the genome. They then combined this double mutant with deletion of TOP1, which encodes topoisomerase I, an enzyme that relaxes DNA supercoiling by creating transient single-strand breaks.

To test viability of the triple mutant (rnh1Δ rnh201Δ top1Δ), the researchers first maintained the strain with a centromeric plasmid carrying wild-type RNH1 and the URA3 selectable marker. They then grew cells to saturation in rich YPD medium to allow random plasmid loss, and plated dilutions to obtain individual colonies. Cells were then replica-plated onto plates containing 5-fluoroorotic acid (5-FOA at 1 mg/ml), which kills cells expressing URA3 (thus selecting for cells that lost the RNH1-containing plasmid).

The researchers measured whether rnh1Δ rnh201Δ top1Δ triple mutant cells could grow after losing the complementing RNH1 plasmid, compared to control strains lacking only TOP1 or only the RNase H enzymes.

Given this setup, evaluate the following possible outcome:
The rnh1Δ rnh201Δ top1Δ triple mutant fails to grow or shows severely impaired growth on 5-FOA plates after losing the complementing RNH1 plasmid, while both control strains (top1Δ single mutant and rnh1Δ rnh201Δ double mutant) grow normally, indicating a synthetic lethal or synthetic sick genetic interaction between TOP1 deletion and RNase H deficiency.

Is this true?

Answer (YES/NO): YES